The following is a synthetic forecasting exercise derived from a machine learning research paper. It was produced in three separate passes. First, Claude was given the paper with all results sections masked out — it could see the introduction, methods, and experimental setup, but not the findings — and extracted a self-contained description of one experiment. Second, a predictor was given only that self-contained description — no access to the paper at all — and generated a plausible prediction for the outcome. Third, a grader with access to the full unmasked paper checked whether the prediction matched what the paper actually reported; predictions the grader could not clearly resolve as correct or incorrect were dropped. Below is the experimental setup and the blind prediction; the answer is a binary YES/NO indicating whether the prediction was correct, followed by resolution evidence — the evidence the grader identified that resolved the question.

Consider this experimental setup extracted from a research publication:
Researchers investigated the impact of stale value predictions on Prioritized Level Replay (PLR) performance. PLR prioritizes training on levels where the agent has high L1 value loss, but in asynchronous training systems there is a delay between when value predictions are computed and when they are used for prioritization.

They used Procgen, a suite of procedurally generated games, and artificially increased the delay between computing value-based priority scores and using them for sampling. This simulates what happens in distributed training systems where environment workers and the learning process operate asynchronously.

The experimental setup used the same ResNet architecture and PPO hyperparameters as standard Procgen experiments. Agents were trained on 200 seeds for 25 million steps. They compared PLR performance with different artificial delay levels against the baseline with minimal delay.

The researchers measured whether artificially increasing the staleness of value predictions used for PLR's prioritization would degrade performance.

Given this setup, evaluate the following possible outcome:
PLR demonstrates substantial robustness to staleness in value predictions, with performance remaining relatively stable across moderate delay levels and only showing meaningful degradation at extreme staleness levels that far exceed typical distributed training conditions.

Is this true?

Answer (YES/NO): NO